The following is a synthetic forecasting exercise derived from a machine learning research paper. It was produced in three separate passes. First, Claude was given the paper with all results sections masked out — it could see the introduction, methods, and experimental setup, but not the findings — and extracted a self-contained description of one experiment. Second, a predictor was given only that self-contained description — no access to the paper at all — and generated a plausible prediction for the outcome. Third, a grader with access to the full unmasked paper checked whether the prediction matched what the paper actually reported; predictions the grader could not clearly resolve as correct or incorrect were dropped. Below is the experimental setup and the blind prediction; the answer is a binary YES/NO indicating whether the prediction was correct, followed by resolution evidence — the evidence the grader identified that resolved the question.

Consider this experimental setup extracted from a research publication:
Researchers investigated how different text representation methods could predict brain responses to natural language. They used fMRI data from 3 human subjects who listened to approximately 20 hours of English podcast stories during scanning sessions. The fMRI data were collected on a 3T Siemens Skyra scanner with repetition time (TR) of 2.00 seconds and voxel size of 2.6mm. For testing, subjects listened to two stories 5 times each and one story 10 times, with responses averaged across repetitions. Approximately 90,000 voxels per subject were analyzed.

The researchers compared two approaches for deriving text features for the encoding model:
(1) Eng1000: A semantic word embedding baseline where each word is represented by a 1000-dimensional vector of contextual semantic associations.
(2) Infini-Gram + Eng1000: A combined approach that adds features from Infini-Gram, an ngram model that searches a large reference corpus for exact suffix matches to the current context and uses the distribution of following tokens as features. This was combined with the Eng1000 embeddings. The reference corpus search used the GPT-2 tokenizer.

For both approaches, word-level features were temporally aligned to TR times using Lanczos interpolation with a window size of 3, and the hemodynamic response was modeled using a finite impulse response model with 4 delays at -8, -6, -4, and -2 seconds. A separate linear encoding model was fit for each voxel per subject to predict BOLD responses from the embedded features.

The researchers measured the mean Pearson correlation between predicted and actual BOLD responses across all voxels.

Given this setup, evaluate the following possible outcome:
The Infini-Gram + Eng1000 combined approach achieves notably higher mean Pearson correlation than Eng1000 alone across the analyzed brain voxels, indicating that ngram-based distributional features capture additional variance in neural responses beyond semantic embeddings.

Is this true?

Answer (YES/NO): NO